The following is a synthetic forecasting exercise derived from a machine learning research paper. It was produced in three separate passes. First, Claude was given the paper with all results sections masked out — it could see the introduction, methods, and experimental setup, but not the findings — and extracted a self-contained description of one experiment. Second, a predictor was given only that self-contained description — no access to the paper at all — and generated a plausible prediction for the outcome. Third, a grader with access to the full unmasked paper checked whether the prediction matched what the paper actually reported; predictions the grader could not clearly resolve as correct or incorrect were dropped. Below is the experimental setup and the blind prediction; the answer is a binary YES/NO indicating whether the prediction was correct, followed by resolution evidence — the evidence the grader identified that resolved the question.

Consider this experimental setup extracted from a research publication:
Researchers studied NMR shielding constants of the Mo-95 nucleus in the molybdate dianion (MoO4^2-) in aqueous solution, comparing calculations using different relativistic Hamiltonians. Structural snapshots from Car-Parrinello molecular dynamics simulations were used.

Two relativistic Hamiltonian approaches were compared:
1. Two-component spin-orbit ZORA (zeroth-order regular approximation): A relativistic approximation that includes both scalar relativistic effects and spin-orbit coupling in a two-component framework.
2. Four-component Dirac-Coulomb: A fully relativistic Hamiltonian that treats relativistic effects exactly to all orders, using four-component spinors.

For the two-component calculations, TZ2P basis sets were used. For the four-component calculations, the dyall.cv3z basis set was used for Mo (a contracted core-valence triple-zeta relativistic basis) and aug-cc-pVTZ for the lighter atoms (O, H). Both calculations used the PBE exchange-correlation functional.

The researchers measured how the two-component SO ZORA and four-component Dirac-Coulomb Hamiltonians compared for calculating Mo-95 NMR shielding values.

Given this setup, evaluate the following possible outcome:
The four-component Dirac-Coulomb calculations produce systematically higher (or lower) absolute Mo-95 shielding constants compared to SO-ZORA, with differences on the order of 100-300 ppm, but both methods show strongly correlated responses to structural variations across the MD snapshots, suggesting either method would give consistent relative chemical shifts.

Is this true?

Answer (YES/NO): YES